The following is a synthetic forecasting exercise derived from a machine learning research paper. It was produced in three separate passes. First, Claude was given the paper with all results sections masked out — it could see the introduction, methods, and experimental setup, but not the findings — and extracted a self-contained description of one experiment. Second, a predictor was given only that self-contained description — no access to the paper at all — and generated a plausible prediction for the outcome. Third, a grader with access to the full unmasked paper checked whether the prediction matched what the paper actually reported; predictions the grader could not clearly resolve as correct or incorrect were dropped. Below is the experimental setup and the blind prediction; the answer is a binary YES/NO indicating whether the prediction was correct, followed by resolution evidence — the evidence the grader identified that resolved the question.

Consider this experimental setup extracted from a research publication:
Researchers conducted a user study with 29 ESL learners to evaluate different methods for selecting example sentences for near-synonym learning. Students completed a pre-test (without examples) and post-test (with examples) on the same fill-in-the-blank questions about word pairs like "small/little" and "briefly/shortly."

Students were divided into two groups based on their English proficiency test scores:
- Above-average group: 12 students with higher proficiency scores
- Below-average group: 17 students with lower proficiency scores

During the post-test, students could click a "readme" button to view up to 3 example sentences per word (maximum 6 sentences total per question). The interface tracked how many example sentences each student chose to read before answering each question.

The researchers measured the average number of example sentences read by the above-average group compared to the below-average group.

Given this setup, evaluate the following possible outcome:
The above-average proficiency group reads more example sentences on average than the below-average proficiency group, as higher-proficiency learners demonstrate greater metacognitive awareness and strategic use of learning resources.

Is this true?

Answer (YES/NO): NO